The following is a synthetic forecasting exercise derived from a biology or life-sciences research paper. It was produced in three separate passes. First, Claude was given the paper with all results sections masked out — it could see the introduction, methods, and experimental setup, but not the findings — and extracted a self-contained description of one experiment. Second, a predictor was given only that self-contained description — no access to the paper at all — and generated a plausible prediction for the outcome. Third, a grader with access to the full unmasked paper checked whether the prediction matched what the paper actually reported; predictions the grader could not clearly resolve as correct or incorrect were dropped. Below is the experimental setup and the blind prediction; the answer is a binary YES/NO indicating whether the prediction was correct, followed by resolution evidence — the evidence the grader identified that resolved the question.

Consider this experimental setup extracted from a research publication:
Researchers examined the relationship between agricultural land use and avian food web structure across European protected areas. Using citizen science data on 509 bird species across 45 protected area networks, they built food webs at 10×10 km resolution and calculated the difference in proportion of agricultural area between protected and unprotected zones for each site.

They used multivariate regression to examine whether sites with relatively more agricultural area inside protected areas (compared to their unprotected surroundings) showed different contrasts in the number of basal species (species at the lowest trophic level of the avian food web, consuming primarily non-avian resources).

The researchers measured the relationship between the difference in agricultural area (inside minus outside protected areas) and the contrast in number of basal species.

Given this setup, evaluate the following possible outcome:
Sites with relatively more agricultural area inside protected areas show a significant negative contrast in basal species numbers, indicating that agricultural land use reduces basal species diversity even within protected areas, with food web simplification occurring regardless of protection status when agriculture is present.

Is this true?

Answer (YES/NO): YES